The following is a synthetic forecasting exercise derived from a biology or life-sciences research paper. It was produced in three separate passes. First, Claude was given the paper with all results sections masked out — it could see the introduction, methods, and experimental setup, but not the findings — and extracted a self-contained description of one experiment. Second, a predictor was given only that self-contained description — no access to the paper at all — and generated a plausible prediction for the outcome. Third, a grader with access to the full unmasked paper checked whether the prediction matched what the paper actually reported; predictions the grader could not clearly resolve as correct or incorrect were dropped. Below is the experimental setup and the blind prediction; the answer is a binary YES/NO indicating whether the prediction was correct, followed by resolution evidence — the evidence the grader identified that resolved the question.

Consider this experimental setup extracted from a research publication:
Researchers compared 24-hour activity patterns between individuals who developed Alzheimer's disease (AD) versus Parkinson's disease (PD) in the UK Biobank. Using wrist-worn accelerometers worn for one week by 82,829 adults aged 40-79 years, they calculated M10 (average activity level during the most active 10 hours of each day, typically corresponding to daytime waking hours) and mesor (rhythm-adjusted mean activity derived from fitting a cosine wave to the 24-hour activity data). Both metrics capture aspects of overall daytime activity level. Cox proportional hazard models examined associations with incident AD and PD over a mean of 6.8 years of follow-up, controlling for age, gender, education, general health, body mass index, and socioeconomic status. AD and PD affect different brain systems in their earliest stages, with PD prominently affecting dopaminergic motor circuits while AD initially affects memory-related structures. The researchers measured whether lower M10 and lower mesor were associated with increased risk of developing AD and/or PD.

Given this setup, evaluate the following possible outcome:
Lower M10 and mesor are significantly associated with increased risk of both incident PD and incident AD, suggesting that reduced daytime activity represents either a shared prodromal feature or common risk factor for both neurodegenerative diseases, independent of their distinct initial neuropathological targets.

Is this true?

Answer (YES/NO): YES